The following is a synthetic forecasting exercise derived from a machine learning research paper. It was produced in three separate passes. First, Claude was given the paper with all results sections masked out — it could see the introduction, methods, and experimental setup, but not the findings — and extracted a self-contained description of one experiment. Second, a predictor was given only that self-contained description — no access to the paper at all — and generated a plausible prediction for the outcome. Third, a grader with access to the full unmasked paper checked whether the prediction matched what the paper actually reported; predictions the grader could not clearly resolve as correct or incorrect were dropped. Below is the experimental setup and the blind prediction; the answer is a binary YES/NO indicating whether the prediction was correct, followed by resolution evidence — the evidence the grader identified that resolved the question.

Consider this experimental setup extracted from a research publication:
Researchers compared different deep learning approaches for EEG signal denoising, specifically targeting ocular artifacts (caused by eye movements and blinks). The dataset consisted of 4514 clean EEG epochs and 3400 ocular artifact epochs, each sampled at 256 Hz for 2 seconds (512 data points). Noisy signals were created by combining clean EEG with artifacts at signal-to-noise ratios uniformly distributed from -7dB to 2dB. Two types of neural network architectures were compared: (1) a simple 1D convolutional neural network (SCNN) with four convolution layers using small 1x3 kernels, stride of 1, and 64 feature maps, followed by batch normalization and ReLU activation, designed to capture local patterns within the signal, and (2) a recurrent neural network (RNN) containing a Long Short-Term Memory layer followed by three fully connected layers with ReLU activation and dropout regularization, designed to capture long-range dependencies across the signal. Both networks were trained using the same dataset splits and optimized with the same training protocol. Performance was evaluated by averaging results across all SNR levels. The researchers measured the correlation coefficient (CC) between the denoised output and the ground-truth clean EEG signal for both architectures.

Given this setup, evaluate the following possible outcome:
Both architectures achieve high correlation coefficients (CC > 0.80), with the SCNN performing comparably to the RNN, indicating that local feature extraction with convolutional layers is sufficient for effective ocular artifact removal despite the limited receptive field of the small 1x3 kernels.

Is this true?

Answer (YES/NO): NO